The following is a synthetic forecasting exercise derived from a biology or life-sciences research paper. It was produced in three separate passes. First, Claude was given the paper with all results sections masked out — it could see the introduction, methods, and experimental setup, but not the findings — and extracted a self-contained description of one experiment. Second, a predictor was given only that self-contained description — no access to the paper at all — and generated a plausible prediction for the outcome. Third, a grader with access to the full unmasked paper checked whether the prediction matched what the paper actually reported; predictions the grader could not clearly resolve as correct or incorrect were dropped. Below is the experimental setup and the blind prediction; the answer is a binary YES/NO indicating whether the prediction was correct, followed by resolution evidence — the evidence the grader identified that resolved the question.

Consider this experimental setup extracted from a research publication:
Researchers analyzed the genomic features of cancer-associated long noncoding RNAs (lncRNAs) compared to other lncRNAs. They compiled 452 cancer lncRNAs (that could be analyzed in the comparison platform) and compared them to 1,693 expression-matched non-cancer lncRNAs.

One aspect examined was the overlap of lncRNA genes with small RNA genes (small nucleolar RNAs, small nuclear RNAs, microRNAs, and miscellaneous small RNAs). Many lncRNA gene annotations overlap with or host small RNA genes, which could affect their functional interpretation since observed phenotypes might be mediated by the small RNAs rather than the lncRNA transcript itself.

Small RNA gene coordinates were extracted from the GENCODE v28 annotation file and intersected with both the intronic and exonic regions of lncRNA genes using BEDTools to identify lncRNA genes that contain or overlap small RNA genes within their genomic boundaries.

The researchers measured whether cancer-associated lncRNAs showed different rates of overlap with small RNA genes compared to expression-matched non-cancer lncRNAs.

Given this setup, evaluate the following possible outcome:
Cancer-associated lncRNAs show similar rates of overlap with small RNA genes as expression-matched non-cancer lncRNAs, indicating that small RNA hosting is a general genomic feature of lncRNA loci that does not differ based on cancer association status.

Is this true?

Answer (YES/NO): NO